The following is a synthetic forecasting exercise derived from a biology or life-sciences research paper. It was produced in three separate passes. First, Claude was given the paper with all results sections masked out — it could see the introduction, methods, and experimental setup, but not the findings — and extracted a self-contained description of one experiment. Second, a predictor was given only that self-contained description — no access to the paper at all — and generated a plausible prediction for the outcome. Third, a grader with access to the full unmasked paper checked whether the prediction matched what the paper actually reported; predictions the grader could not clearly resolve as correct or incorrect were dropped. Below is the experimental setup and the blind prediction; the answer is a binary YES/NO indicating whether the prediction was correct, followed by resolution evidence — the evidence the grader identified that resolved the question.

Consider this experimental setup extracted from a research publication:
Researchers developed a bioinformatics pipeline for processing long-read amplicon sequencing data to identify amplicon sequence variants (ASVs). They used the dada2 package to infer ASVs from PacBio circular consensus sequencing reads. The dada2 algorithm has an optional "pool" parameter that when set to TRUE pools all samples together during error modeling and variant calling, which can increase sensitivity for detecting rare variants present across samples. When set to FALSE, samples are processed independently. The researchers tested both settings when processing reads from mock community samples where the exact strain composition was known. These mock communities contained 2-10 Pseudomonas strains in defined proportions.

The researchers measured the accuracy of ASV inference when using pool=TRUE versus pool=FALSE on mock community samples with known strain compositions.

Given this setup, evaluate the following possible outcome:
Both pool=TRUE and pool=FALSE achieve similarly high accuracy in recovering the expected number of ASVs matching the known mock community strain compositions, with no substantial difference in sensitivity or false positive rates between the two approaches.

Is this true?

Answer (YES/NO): NO